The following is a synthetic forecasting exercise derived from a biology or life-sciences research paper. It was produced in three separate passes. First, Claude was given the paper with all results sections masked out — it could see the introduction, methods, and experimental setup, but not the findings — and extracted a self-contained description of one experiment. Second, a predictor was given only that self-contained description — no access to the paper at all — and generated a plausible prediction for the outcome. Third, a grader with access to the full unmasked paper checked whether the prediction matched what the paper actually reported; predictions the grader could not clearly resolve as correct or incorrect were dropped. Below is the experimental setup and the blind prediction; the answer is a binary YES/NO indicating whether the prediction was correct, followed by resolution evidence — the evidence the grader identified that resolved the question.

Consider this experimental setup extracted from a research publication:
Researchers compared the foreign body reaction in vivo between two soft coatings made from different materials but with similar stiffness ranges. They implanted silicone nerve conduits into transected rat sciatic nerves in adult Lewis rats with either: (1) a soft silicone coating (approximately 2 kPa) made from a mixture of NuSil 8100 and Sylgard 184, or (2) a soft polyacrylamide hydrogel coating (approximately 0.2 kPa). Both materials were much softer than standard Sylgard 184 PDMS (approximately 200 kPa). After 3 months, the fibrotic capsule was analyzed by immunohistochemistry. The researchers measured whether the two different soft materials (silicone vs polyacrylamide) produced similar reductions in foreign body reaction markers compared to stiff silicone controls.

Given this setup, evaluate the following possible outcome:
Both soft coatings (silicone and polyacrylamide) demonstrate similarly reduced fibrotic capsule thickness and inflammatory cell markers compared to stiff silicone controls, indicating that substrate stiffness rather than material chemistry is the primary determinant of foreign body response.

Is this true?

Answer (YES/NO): YES